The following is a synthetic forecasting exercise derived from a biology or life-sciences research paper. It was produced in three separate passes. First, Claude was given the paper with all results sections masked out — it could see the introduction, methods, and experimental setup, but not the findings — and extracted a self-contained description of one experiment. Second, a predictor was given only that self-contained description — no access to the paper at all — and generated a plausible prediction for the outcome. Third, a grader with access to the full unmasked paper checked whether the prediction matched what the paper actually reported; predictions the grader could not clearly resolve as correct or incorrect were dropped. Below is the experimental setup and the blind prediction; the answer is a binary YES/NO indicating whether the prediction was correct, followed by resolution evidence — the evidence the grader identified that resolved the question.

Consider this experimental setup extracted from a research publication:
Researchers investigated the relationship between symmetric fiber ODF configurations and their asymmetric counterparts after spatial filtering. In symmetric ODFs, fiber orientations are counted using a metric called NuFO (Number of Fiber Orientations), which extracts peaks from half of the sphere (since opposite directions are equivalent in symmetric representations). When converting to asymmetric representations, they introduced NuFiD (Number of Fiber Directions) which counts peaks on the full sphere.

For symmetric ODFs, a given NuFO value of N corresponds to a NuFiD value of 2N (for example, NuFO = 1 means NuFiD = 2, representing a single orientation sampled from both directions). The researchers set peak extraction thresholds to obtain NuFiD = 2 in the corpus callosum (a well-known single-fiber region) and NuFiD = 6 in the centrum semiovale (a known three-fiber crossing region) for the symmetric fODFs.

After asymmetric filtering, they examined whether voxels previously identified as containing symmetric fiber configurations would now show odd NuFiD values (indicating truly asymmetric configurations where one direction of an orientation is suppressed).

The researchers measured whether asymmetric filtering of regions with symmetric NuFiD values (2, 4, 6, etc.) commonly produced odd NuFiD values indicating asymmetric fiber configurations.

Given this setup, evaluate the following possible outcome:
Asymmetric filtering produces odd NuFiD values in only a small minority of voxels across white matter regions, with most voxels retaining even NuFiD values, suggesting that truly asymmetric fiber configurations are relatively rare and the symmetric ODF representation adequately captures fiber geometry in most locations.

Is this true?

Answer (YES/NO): NO